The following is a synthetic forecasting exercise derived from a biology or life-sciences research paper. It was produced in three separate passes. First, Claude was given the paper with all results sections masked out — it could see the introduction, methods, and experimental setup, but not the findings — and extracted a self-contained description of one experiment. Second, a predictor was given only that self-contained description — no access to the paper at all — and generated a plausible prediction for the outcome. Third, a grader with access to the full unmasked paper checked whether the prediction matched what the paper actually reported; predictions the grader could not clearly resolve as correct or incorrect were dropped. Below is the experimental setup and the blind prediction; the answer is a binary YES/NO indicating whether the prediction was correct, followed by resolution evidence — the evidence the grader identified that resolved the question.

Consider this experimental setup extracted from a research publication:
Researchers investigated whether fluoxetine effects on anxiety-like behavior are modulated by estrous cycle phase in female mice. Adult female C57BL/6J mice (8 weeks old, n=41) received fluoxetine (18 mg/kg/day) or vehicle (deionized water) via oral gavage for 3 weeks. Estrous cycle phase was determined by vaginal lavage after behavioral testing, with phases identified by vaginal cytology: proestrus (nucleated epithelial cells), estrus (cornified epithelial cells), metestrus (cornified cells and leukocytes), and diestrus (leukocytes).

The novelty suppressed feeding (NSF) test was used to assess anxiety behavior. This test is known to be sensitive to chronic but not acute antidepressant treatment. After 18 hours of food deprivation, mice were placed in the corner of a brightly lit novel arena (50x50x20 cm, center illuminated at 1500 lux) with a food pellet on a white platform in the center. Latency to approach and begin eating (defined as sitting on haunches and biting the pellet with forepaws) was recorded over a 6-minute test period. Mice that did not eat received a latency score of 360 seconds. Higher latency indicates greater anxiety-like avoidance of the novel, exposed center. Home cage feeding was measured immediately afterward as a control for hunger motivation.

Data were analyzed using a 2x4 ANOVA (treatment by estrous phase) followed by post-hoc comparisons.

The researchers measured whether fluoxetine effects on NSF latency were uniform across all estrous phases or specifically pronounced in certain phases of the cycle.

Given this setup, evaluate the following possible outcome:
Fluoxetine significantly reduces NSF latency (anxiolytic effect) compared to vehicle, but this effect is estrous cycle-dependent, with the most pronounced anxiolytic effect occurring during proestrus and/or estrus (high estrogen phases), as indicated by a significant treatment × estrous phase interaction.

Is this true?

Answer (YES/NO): NO